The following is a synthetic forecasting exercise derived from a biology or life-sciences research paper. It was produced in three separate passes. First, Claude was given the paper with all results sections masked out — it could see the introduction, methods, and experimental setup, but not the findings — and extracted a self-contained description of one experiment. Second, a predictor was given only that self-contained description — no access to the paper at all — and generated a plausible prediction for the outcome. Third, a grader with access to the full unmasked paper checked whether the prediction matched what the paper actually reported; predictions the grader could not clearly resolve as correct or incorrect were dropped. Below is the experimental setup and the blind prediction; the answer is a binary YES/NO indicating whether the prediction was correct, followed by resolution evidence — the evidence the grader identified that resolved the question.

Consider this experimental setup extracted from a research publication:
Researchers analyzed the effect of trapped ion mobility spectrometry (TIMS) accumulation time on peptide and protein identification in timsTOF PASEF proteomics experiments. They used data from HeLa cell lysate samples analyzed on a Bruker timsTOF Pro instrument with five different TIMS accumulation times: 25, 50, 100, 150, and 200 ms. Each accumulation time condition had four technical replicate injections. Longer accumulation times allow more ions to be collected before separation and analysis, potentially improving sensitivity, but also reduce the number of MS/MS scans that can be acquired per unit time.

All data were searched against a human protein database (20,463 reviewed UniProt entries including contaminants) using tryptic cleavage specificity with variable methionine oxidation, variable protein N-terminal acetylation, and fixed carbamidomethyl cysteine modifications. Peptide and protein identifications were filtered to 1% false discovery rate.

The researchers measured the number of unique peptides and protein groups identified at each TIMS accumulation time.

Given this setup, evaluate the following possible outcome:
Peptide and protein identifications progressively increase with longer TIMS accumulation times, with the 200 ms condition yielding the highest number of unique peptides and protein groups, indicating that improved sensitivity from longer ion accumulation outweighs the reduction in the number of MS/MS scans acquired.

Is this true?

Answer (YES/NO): NO